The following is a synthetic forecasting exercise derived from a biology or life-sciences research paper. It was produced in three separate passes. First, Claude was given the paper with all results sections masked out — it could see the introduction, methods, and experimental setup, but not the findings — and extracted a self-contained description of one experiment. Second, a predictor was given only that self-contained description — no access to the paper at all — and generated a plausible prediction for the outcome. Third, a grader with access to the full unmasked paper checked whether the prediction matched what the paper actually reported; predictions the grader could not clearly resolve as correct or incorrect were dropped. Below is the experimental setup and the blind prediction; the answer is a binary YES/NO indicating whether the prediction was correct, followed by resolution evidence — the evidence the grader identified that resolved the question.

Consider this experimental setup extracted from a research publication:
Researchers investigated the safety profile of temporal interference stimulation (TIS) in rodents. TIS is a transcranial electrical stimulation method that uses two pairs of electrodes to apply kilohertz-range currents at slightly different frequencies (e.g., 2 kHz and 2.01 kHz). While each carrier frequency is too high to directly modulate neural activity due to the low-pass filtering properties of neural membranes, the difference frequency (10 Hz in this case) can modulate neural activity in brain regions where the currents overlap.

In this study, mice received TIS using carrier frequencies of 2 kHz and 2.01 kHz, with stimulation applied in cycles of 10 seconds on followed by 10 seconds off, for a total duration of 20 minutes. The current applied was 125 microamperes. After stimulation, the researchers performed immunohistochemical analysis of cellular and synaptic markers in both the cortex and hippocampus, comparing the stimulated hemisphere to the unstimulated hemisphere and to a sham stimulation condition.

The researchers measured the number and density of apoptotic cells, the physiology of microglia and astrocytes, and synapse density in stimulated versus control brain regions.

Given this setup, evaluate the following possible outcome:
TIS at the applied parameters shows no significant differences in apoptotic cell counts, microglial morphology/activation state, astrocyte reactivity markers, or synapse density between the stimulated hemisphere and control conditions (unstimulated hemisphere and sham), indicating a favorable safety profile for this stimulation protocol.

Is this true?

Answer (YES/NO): YES